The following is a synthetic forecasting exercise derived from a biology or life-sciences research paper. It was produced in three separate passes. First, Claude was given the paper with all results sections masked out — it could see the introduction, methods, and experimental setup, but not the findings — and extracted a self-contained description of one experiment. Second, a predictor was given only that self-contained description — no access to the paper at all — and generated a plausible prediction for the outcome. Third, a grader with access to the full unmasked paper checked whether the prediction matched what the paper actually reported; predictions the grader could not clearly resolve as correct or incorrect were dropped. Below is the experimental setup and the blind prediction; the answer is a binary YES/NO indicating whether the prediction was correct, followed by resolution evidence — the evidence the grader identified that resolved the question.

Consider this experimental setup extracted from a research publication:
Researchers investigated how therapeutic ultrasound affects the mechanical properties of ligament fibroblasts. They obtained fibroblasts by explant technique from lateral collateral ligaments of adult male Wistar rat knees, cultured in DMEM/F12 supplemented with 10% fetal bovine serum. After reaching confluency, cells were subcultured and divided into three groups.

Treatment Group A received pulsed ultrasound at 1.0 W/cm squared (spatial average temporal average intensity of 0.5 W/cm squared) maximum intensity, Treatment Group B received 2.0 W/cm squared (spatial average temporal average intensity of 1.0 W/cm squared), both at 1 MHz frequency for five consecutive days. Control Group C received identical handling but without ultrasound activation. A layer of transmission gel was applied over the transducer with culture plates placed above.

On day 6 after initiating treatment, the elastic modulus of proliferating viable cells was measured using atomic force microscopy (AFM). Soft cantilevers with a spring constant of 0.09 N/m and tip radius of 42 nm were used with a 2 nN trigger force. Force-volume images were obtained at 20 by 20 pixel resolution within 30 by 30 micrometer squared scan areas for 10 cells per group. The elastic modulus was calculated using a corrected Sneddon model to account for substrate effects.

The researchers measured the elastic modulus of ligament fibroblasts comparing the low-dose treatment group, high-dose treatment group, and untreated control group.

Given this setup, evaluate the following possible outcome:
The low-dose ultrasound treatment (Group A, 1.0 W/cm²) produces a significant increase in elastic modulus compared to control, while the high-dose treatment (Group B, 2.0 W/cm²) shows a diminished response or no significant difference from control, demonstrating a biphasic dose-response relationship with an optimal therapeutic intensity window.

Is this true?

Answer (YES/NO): NO